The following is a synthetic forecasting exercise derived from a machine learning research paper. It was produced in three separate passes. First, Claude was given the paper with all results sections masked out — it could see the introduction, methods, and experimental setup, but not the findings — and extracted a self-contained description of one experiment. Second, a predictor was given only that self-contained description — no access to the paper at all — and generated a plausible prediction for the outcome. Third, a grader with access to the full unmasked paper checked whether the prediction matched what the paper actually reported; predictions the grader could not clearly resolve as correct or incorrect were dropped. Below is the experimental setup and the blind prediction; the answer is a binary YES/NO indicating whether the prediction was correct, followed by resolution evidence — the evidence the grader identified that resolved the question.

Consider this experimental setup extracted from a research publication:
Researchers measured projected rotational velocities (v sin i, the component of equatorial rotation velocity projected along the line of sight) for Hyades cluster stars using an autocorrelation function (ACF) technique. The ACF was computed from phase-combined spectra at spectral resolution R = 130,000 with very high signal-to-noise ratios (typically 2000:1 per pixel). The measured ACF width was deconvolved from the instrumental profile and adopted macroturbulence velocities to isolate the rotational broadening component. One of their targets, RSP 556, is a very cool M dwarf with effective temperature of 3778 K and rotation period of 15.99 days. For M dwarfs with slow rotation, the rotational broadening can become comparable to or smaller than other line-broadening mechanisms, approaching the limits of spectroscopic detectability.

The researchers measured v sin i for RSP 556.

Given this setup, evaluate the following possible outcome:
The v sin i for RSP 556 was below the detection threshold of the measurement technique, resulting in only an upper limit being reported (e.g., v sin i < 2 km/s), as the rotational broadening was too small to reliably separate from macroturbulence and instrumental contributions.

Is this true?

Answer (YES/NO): NO